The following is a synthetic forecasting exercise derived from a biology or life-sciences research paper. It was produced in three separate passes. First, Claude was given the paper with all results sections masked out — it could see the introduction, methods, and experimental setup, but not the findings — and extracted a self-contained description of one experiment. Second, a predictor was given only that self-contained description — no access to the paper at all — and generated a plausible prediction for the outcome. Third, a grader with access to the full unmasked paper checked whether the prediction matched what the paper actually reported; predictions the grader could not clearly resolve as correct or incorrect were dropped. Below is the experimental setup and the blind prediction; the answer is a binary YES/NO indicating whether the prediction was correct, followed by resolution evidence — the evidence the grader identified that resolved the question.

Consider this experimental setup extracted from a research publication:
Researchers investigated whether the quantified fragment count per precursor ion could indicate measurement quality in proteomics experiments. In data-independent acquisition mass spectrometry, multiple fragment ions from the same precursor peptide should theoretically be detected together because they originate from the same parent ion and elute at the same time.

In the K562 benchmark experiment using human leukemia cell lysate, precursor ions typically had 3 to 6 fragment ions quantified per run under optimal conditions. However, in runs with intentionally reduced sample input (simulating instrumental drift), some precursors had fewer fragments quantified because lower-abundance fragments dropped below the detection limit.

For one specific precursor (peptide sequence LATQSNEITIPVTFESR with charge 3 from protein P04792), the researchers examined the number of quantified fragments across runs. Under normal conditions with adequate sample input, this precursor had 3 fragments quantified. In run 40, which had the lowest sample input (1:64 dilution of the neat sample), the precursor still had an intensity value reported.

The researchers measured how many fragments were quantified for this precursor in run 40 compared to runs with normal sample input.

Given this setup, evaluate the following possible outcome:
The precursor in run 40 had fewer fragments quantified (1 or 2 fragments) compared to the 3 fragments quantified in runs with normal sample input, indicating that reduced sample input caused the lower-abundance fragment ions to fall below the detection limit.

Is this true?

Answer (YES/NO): YES